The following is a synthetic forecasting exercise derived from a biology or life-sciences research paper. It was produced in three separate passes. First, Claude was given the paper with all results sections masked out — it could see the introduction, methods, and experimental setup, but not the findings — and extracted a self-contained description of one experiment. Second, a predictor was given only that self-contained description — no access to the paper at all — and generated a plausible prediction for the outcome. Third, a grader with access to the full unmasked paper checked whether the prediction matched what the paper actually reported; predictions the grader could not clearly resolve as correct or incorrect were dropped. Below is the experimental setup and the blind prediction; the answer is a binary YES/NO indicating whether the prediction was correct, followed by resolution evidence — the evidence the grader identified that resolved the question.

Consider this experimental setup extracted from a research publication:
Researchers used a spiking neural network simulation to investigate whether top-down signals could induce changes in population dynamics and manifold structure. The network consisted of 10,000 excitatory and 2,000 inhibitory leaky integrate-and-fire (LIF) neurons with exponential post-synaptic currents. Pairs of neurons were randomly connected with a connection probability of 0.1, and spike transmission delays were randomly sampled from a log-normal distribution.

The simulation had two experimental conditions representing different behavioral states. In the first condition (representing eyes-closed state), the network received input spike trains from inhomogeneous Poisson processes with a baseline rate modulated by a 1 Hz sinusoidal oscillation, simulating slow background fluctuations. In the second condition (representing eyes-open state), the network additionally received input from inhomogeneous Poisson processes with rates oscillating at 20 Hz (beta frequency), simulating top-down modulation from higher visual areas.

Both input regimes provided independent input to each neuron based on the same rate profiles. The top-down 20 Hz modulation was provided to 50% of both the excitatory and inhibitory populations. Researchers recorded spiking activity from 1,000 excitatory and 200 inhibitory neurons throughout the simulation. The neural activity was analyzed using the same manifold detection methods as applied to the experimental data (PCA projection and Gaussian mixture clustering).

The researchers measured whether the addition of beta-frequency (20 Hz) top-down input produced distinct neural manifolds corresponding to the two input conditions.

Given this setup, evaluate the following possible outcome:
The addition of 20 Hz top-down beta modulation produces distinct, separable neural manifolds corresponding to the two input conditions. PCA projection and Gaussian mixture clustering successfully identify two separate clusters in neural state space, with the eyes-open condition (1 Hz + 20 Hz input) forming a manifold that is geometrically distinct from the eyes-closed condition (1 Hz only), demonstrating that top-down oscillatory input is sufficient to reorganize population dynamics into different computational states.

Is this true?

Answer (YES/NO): YES